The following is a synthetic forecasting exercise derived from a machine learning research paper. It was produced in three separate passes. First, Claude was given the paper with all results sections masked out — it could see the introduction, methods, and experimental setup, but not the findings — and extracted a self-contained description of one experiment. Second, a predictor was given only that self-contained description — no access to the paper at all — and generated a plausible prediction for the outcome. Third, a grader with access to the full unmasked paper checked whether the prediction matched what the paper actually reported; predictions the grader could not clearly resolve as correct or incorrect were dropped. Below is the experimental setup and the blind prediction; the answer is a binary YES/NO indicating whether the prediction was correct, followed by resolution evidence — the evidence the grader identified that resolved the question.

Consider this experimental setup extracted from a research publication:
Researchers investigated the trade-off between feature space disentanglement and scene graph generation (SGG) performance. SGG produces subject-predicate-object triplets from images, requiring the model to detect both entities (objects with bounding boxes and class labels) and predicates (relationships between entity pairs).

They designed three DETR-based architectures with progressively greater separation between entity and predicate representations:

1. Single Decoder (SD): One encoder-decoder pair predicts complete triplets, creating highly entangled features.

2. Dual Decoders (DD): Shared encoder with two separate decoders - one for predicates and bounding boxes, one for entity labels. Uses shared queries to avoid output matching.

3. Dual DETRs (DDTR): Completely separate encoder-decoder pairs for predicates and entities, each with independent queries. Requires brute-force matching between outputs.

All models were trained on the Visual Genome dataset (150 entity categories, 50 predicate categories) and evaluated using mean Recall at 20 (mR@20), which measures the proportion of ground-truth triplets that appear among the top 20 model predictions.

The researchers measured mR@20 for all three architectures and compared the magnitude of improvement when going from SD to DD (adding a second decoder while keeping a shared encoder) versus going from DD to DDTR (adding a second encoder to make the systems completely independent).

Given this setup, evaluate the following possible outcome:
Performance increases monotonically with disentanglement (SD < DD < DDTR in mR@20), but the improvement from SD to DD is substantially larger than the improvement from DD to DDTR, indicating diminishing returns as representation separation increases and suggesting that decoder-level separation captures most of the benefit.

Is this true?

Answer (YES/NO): NO